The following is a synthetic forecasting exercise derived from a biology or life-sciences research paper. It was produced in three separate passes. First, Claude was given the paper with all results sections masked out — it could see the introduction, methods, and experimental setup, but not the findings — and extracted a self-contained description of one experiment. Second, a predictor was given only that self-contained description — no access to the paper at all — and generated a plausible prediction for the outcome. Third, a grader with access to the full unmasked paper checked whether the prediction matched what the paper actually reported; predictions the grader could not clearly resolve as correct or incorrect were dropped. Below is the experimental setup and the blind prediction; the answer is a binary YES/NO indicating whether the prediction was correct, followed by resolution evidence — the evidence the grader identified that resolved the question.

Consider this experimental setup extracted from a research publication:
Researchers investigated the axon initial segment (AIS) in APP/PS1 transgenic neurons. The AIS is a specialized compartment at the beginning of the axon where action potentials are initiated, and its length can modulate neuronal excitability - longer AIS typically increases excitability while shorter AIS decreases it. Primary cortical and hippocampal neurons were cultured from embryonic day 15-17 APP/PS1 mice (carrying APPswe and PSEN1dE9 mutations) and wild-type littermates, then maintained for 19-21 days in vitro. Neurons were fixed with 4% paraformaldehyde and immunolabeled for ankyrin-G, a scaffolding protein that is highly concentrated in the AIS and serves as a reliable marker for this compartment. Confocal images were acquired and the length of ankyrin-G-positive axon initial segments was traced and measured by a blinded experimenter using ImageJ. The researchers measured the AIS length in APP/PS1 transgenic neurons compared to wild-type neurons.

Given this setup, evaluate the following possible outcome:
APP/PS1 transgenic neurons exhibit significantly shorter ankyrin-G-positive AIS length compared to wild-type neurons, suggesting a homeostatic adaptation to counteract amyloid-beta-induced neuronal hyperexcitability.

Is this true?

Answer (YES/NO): YES